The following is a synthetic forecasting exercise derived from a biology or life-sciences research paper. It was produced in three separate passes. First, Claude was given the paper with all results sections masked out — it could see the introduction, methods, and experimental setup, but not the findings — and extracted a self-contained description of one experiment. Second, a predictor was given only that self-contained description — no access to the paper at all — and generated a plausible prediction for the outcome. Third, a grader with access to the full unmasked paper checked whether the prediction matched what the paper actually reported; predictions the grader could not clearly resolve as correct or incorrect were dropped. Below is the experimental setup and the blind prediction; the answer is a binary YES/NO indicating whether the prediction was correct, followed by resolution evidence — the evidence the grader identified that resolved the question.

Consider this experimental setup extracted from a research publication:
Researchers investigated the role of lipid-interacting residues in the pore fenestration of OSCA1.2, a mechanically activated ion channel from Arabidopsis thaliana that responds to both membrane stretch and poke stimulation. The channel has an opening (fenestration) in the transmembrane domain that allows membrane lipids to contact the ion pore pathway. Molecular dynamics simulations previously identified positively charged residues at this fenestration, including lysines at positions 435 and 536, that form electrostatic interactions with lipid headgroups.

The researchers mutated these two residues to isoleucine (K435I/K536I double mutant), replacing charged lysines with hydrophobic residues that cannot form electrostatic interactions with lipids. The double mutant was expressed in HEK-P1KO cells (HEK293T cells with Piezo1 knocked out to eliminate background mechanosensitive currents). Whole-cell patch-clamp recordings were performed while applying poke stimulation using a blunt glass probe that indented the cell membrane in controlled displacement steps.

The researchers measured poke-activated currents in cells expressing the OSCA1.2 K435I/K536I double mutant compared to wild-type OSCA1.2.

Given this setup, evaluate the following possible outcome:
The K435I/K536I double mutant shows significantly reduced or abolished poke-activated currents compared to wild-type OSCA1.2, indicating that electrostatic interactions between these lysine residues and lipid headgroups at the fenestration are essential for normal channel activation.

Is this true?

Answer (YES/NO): NO